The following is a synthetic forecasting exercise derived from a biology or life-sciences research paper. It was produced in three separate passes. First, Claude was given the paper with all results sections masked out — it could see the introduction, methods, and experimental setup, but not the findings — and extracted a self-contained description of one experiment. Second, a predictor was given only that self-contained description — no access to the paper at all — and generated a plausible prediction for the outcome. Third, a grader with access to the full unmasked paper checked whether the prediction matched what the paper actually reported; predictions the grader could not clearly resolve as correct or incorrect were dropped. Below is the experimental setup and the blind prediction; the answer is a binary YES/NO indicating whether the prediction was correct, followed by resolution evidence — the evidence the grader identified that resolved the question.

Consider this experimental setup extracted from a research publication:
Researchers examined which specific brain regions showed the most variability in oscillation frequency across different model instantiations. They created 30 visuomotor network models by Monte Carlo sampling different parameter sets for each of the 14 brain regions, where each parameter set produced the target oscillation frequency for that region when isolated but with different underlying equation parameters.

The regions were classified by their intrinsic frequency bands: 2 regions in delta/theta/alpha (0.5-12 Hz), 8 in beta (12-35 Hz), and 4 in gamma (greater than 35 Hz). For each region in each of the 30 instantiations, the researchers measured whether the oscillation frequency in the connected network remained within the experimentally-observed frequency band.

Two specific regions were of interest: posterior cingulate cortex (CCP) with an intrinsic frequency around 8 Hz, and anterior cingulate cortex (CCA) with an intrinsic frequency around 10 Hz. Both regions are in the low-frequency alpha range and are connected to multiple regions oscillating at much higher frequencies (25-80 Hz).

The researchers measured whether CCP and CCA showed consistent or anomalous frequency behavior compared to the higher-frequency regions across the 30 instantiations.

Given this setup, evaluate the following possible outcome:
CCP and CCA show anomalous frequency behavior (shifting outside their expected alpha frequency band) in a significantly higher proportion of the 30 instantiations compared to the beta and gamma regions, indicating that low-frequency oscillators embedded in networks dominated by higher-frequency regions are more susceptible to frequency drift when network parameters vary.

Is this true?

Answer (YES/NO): YES